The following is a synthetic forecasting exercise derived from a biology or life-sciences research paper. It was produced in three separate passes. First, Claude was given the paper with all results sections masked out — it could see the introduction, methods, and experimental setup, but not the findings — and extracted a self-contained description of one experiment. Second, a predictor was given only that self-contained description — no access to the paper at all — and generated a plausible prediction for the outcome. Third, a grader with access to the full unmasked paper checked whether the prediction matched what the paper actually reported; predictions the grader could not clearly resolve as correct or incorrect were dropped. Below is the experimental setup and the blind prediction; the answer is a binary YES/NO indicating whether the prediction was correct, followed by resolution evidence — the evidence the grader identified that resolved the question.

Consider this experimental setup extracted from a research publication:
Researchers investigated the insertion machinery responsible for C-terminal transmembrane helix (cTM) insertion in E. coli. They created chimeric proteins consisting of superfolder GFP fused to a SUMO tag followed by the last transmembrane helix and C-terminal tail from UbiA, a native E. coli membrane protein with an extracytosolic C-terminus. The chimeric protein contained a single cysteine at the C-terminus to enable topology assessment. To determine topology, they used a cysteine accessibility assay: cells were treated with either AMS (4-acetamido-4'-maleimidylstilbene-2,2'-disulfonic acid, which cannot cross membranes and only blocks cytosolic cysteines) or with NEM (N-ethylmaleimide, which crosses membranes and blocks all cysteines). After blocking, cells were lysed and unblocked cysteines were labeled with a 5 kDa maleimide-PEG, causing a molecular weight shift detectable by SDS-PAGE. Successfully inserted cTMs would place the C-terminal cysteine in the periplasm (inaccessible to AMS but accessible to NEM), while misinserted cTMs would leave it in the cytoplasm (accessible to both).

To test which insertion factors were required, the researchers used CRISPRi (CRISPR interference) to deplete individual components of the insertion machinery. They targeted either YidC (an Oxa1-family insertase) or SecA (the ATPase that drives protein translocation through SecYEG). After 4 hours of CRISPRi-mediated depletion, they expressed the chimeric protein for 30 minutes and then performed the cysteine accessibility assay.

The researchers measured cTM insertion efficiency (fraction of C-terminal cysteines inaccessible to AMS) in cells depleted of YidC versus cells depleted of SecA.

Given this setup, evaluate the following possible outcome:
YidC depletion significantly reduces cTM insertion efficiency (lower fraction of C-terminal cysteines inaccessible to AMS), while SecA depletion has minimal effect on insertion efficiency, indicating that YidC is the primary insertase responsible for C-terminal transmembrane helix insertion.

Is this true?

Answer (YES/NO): YES